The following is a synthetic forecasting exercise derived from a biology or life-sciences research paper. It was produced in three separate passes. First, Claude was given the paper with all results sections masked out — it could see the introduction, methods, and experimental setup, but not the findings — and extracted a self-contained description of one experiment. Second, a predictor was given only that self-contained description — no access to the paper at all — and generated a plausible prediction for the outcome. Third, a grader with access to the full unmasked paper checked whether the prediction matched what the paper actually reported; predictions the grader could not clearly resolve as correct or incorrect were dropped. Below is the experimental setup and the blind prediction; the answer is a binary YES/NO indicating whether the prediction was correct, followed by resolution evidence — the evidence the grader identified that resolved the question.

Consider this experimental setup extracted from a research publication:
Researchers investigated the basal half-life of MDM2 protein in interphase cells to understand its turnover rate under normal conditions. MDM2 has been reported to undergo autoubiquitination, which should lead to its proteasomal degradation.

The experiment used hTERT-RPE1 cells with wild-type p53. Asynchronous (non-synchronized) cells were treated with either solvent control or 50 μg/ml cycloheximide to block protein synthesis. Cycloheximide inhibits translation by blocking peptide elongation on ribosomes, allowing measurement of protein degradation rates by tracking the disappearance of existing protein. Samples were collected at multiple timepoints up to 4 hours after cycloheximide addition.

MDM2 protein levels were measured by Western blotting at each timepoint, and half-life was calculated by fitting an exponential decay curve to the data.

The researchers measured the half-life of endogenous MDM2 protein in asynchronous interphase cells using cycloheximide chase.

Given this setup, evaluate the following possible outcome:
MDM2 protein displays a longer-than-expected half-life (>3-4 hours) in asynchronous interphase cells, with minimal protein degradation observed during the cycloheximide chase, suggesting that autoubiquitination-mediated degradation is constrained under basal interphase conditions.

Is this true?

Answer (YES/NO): NO